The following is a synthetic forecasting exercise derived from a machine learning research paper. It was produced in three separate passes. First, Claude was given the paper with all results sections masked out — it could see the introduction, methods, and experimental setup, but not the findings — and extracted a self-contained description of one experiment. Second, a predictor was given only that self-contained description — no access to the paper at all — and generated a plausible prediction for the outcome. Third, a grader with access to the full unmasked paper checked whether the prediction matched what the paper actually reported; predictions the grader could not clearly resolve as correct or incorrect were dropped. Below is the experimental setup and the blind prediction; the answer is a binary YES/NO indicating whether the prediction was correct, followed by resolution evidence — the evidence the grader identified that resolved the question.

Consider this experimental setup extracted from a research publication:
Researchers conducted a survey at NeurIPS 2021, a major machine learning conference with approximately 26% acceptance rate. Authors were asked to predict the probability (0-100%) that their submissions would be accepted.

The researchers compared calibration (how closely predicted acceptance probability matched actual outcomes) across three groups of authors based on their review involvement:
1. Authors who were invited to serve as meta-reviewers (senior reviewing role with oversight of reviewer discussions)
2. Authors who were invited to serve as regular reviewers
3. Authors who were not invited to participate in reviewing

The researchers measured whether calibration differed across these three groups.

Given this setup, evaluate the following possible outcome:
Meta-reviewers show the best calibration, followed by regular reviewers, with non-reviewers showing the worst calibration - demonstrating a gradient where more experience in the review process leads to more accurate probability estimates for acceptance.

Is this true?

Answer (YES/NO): NO